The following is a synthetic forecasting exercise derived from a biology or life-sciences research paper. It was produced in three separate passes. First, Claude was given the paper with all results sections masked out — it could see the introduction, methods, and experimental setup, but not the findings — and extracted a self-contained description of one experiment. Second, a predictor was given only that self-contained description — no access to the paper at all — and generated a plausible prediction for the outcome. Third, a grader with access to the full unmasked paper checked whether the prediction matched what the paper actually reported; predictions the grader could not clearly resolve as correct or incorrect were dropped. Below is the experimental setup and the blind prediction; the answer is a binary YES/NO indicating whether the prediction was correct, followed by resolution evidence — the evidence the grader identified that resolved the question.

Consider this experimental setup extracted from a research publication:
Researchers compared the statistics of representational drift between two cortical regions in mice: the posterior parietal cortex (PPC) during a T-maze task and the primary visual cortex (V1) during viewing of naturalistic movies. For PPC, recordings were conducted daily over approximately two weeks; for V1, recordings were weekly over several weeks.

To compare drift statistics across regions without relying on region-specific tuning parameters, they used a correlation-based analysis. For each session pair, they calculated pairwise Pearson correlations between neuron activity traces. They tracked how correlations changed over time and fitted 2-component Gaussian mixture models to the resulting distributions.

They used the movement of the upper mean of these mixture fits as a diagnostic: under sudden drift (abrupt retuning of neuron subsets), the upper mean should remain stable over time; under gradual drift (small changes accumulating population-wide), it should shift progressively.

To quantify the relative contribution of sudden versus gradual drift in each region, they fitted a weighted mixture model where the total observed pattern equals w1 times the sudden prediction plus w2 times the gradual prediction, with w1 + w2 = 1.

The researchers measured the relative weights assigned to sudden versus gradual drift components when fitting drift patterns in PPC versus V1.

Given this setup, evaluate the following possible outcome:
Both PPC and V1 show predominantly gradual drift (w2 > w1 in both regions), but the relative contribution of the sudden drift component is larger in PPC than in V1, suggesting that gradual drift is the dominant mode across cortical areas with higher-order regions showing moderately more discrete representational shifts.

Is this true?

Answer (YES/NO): NO